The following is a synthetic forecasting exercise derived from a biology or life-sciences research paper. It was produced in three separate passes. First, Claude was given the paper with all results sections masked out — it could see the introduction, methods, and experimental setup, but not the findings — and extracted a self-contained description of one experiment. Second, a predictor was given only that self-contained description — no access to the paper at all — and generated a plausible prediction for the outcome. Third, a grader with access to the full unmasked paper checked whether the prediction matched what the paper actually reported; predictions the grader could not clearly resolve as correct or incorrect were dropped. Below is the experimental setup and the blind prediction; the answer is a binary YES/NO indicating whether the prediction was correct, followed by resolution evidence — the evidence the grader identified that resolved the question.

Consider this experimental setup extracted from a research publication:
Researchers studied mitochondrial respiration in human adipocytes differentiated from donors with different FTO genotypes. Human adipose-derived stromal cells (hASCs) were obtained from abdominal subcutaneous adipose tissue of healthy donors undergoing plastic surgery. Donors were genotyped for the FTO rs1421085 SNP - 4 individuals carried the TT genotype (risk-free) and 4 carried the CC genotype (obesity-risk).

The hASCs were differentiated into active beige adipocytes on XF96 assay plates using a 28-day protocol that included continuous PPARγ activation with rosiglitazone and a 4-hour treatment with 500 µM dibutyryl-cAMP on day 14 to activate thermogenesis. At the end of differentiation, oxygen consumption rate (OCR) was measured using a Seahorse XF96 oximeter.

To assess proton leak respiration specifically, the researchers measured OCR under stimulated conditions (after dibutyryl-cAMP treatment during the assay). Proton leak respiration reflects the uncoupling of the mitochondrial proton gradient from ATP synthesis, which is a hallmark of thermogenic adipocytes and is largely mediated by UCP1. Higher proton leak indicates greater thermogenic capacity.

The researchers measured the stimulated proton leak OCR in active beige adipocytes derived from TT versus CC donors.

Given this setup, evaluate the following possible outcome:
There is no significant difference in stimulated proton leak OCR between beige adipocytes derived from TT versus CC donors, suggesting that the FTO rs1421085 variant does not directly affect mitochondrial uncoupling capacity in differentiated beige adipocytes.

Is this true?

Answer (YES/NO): NO